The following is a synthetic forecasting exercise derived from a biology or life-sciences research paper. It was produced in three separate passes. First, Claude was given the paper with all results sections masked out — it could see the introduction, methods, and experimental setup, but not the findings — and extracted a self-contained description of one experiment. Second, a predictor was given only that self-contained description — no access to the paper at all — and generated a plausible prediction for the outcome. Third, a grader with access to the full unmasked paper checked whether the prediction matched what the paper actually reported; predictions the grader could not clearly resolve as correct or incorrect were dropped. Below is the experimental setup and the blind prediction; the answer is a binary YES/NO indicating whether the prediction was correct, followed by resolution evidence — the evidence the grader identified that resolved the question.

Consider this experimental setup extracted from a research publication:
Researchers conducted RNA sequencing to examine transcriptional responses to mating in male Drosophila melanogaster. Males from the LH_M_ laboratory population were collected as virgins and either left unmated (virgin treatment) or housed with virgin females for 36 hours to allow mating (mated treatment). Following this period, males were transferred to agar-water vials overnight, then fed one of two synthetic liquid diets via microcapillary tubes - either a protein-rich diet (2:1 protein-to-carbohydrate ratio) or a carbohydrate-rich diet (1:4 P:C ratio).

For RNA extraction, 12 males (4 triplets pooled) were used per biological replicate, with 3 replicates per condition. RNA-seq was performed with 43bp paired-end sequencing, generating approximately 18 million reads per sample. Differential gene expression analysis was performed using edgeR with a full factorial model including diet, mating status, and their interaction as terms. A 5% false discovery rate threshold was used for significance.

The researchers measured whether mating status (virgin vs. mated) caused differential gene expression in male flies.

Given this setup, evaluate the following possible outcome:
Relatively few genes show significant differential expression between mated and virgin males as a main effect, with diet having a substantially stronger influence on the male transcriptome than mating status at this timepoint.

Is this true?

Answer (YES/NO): YES